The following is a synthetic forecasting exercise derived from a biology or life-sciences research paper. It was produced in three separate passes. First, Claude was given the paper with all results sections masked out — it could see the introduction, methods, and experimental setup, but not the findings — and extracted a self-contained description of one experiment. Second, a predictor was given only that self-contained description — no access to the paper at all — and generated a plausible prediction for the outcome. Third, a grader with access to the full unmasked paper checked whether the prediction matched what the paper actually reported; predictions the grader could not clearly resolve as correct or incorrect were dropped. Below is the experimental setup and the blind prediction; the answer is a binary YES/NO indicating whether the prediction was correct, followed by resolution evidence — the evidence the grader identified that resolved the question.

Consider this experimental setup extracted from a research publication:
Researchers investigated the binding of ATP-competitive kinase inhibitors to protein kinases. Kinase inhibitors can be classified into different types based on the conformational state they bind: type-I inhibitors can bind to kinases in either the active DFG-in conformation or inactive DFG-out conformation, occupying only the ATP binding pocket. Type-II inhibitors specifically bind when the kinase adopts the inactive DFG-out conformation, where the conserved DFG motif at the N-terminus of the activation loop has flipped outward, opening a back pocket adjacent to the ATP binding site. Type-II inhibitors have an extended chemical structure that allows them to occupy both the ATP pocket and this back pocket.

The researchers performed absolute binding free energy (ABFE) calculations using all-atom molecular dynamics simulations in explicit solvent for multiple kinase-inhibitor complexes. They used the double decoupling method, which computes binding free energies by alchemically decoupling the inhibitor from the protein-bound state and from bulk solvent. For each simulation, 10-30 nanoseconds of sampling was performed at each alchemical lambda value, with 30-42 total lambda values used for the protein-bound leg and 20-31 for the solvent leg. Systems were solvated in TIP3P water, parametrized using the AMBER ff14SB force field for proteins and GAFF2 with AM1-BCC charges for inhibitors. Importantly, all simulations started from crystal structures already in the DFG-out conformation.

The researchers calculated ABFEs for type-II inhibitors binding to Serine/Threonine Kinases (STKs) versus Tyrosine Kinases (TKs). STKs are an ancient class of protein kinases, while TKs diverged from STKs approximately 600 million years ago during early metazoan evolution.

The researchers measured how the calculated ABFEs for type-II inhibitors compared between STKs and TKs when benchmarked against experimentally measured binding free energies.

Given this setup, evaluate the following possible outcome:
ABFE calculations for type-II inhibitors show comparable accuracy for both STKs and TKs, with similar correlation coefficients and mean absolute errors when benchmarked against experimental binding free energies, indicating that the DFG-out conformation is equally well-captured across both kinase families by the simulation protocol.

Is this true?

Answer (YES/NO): NO